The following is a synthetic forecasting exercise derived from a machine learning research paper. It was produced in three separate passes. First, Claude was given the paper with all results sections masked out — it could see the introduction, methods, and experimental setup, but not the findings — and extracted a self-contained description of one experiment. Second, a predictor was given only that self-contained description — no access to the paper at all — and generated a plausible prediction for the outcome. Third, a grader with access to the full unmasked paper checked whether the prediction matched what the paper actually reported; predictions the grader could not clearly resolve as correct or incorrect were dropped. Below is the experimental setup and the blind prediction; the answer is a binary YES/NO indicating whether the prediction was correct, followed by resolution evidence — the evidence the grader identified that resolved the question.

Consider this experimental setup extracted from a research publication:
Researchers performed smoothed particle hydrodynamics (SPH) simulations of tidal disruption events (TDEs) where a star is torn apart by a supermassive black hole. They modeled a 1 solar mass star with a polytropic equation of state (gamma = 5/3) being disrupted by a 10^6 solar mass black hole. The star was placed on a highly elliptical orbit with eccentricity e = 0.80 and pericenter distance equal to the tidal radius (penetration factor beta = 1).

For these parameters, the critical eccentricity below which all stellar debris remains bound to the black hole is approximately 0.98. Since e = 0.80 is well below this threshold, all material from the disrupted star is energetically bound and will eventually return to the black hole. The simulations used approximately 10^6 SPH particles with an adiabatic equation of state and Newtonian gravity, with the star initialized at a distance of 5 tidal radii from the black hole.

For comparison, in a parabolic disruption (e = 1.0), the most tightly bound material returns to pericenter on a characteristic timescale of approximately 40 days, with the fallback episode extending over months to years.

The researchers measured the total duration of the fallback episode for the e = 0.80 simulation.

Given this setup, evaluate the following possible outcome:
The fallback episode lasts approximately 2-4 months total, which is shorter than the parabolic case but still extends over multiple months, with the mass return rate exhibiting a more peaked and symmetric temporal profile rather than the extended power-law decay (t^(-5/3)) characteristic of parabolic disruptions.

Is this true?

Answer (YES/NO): NO